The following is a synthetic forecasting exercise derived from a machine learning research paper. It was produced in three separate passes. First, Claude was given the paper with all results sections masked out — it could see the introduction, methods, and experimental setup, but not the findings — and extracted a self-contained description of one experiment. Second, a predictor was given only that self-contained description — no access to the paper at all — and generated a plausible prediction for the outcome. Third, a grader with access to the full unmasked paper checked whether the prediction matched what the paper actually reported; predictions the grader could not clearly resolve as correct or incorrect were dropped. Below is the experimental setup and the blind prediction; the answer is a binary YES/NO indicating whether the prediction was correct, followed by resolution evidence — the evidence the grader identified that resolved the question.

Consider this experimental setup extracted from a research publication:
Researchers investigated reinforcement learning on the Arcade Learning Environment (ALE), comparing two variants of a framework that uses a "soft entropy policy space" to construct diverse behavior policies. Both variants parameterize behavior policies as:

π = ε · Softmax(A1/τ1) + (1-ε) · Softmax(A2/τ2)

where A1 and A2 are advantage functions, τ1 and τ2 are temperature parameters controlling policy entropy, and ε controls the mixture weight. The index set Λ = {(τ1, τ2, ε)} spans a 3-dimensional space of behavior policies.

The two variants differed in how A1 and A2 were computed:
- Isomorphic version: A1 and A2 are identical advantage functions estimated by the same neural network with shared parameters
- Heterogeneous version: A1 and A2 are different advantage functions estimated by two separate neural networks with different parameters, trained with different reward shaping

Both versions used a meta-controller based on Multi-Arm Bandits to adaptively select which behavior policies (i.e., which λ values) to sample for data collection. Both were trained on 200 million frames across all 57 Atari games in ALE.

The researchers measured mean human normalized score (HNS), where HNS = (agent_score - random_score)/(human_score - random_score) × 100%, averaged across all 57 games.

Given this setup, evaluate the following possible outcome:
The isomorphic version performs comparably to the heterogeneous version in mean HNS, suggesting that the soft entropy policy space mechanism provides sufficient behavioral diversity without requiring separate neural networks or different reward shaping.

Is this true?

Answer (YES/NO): NO